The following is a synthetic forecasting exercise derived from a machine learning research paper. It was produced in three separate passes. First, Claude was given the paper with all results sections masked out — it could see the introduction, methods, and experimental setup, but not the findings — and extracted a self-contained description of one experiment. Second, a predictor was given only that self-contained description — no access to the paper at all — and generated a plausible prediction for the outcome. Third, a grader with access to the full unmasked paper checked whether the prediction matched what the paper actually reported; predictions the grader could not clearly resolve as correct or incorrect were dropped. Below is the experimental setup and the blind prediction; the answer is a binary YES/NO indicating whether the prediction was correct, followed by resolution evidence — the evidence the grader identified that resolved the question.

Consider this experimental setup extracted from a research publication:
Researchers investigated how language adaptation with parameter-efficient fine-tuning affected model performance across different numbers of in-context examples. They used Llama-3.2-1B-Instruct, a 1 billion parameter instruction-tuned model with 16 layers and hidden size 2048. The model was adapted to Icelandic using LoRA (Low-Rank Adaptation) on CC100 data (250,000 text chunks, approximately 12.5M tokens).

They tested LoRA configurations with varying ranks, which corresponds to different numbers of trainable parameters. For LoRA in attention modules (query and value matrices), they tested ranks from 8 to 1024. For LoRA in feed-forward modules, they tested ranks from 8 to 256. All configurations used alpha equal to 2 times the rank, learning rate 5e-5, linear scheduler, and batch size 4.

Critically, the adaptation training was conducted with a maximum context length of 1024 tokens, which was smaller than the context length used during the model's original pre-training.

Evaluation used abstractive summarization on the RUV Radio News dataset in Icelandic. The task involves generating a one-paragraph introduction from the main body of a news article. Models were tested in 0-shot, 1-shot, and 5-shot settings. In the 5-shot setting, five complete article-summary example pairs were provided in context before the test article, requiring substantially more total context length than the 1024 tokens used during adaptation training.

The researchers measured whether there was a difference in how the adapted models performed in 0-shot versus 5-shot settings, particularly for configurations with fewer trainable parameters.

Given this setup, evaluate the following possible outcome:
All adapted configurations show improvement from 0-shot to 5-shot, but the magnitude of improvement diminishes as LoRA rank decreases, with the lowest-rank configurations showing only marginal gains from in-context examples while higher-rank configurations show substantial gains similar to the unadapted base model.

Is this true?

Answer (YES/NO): NO